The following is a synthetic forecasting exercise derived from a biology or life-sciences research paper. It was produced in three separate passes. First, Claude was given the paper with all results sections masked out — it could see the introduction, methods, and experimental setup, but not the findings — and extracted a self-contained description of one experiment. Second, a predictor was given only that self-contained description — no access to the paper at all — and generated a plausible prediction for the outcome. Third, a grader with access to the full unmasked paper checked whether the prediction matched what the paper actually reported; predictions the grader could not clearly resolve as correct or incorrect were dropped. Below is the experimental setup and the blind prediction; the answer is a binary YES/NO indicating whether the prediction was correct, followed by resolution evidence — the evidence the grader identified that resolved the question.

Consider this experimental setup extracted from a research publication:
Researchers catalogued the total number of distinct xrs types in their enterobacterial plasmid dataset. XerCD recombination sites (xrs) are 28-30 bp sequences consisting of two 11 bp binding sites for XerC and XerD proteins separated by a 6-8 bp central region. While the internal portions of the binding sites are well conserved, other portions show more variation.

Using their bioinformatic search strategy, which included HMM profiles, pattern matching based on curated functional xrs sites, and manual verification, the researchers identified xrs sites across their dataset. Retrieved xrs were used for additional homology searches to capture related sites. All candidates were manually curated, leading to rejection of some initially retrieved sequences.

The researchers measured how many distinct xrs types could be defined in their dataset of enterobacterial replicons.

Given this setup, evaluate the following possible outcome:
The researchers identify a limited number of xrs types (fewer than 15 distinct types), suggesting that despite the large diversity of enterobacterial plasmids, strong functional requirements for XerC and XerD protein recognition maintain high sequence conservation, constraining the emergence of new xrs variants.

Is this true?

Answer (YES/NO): NO